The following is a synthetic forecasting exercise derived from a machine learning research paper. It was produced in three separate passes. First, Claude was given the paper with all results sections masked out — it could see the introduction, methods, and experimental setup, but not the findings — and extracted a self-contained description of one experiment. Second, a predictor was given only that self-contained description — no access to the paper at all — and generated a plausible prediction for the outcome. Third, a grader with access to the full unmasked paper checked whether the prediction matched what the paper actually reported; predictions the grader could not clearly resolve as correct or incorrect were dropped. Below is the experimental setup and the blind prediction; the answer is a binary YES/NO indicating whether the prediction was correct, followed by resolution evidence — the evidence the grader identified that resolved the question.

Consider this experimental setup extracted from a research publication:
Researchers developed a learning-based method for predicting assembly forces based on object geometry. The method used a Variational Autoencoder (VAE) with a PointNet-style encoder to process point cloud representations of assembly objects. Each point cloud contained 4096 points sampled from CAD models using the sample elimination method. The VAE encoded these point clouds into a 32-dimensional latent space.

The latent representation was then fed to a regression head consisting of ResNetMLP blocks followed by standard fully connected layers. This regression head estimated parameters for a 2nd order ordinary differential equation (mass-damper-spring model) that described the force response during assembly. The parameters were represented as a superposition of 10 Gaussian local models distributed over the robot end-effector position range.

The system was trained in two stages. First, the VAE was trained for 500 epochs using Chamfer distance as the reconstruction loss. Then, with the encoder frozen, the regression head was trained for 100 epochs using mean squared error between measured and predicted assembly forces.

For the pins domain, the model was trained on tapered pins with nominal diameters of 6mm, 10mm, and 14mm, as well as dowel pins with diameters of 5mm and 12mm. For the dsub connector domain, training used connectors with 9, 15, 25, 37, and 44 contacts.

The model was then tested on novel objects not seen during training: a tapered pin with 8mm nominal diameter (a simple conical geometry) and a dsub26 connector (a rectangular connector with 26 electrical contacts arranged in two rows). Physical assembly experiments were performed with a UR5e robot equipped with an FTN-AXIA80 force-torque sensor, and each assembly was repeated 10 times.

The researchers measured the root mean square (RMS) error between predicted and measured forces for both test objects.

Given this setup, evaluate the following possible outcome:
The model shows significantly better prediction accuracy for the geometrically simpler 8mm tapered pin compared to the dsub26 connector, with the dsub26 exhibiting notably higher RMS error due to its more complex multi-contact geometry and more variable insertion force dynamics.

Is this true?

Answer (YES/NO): NO